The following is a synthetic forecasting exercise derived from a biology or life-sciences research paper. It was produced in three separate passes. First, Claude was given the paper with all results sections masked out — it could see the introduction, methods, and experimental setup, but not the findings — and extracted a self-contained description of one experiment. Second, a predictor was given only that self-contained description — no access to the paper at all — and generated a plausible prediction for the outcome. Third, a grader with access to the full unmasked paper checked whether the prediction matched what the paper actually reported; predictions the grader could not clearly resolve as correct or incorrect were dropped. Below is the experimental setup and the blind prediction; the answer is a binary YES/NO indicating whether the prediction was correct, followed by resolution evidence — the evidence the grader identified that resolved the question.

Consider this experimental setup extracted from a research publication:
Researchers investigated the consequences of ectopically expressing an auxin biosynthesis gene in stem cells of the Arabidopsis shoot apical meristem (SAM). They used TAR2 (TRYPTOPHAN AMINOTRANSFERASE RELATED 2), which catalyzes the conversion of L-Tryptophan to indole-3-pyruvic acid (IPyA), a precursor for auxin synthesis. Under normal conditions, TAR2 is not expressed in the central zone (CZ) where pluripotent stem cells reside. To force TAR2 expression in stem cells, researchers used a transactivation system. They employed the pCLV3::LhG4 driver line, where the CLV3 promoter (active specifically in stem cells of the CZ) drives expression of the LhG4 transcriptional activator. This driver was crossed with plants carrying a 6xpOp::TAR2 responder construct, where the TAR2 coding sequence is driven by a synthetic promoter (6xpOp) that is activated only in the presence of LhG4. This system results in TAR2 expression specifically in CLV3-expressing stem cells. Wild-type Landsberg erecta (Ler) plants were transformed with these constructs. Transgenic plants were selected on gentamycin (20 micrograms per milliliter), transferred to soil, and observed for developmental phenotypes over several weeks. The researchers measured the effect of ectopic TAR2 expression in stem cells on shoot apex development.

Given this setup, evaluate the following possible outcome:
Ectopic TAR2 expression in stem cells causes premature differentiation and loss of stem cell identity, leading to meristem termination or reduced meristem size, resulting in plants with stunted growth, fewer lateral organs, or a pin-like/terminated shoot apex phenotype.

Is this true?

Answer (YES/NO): YES